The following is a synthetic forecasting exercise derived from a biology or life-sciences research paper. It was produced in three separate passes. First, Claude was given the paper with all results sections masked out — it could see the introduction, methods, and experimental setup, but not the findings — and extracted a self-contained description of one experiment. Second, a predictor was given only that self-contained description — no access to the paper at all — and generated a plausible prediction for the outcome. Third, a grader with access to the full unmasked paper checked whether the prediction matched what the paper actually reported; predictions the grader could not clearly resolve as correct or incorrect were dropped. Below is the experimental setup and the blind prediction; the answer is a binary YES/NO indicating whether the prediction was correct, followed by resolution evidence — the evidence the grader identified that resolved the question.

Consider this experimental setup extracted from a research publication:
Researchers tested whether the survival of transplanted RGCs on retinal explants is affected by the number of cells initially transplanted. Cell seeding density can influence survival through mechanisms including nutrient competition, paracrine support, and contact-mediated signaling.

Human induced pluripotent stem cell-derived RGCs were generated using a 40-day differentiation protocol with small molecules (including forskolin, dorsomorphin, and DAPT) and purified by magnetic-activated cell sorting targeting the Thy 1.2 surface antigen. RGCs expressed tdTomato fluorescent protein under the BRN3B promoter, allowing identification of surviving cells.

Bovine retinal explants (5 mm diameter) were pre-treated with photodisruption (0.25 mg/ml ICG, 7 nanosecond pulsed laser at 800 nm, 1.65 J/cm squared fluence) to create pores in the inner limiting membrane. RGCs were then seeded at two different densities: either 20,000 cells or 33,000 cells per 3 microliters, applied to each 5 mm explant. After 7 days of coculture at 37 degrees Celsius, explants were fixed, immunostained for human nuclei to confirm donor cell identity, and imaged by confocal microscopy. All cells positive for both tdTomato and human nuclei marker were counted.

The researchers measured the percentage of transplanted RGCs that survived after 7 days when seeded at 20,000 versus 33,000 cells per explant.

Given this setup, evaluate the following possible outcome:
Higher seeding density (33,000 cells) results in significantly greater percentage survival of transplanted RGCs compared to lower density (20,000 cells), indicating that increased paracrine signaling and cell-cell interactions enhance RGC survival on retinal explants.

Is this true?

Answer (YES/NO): NO